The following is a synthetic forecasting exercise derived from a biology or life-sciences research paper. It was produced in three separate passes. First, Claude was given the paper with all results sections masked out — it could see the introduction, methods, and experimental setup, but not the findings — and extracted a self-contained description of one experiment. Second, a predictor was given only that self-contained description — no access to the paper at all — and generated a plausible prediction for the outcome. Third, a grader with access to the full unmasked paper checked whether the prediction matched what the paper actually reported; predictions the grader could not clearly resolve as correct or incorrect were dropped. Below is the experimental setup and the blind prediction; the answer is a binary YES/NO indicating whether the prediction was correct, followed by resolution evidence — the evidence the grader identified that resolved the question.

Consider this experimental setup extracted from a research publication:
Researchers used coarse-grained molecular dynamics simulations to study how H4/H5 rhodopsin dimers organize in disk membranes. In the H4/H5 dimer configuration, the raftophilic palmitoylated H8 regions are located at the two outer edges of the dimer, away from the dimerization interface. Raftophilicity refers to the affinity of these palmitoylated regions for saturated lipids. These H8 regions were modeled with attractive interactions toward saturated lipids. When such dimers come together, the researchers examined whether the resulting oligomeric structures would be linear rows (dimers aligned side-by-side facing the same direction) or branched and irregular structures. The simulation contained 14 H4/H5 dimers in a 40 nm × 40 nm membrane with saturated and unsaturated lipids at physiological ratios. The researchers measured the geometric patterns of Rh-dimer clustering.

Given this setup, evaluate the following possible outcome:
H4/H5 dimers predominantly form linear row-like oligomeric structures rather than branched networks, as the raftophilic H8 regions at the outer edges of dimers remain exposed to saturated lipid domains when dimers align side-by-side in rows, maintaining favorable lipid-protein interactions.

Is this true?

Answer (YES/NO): NO